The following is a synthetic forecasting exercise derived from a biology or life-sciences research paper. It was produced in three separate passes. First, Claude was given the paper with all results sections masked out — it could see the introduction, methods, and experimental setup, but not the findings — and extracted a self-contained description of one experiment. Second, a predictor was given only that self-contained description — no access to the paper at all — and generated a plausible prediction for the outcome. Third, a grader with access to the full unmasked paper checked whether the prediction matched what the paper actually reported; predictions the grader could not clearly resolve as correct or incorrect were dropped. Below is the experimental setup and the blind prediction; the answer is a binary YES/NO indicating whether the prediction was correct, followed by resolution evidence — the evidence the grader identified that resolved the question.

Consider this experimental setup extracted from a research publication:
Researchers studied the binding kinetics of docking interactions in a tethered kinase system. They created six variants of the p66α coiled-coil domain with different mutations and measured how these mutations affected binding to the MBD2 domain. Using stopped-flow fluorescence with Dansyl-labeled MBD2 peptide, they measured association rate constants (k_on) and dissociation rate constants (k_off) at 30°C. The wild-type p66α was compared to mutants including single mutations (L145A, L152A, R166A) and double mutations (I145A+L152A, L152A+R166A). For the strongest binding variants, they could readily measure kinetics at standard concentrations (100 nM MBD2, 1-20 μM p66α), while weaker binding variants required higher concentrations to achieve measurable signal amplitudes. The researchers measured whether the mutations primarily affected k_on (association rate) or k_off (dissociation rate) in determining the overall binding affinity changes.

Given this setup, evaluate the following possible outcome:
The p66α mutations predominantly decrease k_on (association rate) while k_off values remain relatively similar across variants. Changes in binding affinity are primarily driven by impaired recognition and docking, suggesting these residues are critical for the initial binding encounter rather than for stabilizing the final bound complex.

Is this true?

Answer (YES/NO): NO